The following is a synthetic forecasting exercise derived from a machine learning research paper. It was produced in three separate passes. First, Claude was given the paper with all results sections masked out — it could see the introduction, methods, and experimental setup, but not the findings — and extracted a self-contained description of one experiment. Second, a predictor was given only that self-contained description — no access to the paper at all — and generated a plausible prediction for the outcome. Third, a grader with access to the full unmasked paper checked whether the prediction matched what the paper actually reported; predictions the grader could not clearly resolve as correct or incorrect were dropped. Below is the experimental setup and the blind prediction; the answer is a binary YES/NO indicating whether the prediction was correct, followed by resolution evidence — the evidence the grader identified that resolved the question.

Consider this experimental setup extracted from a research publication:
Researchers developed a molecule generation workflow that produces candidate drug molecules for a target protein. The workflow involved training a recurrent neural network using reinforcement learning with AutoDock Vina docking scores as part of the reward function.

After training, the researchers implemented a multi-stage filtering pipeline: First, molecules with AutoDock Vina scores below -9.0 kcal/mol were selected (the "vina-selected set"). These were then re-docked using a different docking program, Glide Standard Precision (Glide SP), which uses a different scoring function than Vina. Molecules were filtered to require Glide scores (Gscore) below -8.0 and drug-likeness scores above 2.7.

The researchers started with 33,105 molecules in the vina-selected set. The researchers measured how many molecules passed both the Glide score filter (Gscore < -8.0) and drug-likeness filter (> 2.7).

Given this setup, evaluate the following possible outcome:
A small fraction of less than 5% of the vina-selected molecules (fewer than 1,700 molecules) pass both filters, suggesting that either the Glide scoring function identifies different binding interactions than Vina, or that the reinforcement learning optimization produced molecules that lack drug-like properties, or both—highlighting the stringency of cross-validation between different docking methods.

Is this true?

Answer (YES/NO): YES